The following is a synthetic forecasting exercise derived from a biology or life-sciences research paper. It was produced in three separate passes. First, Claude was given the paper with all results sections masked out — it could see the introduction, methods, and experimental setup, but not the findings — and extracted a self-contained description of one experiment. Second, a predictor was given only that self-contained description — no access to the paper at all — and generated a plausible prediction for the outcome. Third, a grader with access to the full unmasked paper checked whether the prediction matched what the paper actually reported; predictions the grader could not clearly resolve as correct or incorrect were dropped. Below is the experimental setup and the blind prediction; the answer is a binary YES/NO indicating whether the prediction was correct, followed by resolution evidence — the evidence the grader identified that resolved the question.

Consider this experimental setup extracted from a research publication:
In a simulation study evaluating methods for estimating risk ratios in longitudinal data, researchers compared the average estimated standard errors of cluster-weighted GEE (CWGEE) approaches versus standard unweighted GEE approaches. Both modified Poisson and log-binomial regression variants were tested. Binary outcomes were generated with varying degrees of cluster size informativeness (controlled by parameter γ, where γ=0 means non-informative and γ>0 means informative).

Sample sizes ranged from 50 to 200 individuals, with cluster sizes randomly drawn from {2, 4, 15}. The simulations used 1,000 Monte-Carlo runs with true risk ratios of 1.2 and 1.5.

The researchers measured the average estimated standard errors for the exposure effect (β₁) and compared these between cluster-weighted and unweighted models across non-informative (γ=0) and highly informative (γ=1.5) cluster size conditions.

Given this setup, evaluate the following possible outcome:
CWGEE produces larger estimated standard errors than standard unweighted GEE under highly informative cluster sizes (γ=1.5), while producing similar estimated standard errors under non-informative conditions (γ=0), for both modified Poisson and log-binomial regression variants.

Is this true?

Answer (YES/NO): NO